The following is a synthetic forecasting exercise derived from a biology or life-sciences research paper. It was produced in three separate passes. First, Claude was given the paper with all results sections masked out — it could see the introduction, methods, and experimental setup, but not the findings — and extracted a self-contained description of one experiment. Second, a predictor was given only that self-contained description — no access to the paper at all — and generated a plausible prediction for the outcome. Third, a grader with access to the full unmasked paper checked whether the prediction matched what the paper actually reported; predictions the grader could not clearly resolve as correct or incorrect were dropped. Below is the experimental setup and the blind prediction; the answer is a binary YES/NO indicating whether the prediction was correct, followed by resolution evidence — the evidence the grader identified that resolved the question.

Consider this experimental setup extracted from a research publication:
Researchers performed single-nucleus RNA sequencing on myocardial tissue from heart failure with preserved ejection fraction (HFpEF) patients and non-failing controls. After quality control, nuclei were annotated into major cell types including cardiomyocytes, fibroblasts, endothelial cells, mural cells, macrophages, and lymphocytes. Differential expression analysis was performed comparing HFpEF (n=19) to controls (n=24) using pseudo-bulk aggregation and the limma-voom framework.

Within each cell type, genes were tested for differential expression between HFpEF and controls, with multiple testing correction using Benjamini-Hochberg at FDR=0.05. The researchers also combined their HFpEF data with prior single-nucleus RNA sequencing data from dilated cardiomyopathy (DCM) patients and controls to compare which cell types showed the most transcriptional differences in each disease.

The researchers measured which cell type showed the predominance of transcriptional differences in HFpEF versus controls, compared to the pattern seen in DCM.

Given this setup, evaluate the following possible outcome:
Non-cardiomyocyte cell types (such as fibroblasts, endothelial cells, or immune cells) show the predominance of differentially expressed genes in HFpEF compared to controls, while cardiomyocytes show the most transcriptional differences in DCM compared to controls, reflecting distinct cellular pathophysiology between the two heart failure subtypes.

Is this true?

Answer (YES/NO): NO